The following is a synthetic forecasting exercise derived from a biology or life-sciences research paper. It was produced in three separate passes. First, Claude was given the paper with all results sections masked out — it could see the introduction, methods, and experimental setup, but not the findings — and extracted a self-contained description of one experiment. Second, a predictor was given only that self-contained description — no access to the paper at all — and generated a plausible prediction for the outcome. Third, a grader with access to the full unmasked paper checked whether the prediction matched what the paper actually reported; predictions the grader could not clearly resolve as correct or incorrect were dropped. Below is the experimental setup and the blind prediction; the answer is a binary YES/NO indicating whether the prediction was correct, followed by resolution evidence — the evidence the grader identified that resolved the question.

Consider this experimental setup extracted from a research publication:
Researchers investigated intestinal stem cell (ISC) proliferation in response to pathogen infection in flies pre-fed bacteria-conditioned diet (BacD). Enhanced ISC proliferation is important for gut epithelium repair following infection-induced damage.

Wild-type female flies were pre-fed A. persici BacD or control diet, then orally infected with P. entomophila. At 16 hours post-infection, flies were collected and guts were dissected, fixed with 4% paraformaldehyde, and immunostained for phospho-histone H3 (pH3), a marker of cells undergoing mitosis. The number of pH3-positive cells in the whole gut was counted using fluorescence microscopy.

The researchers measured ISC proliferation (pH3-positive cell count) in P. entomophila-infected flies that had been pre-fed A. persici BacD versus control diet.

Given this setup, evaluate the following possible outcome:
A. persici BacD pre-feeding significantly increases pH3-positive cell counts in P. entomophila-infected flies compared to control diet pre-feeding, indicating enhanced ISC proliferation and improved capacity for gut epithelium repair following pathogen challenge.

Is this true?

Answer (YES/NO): NO